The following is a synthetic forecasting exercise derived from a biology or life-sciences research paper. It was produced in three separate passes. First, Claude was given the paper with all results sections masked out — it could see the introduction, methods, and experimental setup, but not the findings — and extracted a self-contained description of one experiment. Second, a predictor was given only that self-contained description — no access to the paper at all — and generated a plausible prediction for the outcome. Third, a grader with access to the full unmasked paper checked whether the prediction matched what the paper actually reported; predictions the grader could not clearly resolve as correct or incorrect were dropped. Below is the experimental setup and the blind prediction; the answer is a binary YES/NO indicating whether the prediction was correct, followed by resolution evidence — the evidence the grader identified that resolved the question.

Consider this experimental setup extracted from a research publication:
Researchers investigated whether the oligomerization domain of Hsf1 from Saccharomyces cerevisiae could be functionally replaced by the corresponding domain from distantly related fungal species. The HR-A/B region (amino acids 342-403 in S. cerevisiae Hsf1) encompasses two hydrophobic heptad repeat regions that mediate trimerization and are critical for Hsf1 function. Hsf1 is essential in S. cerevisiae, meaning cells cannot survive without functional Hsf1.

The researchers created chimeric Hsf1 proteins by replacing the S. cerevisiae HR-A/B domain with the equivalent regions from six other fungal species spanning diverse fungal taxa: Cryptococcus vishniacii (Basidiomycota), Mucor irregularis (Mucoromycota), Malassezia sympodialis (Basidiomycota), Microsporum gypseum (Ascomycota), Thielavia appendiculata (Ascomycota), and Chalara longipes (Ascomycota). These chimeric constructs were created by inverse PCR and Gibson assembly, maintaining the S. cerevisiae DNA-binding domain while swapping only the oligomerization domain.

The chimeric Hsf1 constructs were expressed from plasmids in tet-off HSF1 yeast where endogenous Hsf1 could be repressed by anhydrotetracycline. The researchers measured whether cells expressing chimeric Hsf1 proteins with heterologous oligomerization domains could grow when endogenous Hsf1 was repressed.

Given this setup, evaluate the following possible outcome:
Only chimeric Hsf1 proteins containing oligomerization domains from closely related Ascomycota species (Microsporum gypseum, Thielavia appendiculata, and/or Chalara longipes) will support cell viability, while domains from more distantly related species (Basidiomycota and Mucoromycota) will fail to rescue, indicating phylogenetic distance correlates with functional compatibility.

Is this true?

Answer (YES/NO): NO